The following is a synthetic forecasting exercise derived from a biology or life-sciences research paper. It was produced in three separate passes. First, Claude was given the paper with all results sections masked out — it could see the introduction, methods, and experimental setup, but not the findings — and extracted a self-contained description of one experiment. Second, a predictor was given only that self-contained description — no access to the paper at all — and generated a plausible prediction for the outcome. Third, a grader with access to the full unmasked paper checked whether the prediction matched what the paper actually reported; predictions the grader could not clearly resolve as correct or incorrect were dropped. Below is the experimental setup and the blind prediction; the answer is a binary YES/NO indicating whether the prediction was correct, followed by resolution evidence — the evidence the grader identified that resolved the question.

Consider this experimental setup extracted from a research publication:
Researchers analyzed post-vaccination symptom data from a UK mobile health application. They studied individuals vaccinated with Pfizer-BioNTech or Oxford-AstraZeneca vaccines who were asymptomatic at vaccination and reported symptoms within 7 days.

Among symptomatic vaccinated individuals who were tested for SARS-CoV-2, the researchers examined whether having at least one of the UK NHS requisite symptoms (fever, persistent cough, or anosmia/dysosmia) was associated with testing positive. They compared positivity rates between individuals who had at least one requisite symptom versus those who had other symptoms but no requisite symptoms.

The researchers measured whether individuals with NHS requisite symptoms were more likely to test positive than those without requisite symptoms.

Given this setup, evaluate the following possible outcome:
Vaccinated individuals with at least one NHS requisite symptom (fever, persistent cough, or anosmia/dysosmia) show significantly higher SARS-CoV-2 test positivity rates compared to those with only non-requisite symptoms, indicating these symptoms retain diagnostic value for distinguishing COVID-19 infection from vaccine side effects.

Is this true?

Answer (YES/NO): NO